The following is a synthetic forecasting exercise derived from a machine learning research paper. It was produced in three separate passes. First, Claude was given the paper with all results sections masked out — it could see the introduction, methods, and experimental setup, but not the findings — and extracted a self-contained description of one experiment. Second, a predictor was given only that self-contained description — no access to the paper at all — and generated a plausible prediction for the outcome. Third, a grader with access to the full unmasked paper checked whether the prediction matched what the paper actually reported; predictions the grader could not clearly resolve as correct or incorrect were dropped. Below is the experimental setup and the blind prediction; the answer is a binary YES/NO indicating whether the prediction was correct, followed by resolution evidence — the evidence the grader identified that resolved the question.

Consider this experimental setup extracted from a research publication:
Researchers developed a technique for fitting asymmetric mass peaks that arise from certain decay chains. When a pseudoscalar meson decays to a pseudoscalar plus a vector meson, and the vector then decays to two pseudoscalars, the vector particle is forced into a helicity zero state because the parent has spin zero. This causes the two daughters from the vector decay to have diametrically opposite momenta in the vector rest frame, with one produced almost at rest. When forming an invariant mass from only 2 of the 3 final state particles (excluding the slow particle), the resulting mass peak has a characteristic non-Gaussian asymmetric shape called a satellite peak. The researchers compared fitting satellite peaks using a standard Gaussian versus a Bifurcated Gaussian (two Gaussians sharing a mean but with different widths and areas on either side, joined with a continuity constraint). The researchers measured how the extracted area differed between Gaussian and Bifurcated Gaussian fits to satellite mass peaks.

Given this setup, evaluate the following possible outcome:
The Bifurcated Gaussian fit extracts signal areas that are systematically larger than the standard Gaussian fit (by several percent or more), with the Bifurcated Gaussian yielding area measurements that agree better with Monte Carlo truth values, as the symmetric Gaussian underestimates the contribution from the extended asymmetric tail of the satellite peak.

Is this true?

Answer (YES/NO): YES